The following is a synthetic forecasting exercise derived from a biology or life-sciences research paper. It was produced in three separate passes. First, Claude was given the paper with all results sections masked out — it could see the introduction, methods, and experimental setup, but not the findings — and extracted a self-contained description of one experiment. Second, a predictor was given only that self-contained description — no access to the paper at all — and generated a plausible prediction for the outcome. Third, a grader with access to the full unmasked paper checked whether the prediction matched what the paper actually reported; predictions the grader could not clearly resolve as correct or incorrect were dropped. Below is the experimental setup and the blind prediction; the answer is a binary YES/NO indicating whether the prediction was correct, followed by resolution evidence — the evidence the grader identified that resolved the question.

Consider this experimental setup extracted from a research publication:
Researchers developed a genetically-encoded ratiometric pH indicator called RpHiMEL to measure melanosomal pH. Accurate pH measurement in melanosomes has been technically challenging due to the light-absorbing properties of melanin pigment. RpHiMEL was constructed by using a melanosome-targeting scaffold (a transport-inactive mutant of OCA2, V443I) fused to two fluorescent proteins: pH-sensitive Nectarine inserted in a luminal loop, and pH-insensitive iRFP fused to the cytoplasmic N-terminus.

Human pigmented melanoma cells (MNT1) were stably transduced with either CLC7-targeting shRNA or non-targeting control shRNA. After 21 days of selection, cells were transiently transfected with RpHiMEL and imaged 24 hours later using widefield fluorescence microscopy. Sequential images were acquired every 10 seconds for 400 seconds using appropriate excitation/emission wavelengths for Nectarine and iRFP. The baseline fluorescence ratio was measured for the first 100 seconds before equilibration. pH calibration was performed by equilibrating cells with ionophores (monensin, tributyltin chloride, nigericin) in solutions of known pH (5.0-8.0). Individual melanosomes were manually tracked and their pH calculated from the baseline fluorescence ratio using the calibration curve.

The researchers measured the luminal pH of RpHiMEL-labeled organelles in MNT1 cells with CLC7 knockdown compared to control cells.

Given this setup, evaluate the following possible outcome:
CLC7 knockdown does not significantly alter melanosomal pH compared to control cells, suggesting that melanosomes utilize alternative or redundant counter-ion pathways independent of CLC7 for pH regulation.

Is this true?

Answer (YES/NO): NO